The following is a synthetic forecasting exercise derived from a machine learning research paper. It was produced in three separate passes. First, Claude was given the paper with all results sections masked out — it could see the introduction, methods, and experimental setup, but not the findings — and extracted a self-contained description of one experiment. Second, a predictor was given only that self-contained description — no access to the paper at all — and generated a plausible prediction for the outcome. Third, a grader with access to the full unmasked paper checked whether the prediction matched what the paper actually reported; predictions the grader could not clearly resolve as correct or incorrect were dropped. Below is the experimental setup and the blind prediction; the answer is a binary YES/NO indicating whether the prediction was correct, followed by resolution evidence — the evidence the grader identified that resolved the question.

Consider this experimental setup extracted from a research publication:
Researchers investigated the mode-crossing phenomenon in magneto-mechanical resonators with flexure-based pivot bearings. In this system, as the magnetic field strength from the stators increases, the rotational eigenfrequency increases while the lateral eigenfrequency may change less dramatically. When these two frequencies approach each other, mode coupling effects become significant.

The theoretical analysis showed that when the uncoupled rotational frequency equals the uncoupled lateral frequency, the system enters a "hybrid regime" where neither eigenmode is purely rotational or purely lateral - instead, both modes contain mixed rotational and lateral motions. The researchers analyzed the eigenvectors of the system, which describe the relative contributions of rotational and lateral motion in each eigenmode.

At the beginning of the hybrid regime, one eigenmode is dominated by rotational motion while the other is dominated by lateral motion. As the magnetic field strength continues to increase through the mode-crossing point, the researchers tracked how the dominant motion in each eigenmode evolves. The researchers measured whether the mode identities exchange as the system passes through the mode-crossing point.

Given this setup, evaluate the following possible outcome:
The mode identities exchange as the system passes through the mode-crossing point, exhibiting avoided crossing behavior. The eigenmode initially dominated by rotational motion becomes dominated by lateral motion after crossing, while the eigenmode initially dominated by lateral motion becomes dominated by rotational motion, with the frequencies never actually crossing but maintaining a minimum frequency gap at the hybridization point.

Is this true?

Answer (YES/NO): YES